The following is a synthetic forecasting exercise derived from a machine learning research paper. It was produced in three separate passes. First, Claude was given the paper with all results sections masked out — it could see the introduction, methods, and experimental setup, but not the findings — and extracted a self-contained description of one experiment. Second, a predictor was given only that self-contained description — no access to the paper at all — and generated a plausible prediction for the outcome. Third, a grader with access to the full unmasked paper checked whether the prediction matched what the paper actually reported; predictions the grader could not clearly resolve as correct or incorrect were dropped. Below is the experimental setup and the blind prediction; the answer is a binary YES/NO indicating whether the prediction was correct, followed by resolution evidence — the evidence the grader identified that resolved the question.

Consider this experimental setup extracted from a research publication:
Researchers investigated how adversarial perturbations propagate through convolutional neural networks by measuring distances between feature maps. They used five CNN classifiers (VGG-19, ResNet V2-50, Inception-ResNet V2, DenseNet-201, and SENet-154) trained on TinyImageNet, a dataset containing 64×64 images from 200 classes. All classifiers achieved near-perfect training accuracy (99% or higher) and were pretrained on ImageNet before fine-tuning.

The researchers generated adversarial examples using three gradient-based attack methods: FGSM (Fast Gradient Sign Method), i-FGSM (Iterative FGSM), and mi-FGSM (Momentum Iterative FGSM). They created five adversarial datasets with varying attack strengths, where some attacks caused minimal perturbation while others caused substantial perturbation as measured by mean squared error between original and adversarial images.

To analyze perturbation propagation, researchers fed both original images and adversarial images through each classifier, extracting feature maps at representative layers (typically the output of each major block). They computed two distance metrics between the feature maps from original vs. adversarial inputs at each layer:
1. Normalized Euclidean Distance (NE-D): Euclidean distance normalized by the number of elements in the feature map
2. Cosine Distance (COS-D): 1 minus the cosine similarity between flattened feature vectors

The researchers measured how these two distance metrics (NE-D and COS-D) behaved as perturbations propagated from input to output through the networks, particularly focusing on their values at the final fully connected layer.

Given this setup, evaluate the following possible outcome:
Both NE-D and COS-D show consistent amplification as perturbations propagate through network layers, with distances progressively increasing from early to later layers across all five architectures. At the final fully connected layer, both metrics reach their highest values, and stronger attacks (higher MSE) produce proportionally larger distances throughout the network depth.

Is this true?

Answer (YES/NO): NO